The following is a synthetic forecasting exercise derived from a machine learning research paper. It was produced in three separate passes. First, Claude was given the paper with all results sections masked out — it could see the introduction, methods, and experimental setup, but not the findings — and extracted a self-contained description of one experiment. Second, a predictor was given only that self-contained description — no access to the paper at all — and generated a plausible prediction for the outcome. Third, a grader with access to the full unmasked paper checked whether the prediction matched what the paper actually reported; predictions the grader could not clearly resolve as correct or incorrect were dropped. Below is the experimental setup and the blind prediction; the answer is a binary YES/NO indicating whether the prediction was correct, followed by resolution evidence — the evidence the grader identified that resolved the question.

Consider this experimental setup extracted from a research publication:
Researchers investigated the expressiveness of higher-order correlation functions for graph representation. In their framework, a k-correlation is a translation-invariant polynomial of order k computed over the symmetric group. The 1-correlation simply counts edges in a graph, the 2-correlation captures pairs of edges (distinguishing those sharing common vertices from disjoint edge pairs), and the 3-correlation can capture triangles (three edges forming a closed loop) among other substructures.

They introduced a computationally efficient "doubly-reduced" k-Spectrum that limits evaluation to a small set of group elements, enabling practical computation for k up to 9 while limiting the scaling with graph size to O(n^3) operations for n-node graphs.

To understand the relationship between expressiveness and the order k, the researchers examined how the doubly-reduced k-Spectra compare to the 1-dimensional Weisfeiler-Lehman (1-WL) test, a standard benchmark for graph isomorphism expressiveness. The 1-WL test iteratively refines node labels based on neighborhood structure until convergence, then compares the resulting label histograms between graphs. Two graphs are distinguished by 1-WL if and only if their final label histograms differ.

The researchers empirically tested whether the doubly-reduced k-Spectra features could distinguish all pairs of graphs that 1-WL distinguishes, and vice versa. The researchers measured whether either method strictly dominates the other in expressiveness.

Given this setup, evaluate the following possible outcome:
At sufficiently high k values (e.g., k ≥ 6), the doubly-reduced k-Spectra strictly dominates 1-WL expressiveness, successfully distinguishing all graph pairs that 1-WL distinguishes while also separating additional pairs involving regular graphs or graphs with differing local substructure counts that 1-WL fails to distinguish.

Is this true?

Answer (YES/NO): NO